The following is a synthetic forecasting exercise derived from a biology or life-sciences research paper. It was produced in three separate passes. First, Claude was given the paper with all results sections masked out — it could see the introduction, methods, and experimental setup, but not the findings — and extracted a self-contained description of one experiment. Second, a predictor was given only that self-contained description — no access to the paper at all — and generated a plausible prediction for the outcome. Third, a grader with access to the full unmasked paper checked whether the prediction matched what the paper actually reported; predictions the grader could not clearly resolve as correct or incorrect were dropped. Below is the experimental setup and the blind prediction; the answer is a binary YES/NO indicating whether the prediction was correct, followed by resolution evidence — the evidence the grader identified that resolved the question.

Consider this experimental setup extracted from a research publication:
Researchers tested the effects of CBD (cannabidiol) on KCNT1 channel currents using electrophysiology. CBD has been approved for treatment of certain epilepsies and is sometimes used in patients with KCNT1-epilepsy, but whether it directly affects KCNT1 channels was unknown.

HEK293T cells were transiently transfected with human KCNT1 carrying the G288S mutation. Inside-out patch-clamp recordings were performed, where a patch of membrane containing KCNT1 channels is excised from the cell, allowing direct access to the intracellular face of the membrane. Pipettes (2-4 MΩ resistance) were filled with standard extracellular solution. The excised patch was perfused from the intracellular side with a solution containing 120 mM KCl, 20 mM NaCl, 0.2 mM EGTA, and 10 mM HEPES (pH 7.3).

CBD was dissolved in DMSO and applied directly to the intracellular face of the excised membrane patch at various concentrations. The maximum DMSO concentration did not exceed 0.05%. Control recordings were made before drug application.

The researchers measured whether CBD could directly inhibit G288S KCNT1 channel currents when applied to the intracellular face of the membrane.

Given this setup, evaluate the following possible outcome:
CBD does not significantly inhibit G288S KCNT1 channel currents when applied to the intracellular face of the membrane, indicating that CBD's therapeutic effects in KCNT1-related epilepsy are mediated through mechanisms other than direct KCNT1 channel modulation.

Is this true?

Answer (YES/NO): NO